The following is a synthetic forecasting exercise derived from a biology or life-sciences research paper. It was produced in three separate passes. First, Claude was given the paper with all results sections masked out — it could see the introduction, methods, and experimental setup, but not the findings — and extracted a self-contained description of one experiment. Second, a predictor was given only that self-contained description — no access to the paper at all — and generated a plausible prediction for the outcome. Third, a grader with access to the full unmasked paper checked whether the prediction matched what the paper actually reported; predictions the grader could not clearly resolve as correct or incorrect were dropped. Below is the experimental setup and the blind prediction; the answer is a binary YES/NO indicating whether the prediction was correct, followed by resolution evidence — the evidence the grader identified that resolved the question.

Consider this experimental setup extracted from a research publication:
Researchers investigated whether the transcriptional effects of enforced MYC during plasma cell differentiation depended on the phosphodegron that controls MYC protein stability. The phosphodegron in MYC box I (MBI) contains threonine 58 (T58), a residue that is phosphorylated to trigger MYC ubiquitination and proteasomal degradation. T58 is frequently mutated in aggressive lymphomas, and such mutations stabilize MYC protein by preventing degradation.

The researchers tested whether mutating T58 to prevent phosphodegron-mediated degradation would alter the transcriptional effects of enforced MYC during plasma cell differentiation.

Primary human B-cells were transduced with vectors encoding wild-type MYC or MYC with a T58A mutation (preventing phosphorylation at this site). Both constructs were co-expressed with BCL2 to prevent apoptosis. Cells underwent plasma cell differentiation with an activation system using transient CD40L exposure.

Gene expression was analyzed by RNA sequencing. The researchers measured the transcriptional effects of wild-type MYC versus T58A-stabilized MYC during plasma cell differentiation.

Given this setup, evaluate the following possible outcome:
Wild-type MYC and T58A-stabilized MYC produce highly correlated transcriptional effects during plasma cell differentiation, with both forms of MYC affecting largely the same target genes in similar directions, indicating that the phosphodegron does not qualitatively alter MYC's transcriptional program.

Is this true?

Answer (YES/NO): YES